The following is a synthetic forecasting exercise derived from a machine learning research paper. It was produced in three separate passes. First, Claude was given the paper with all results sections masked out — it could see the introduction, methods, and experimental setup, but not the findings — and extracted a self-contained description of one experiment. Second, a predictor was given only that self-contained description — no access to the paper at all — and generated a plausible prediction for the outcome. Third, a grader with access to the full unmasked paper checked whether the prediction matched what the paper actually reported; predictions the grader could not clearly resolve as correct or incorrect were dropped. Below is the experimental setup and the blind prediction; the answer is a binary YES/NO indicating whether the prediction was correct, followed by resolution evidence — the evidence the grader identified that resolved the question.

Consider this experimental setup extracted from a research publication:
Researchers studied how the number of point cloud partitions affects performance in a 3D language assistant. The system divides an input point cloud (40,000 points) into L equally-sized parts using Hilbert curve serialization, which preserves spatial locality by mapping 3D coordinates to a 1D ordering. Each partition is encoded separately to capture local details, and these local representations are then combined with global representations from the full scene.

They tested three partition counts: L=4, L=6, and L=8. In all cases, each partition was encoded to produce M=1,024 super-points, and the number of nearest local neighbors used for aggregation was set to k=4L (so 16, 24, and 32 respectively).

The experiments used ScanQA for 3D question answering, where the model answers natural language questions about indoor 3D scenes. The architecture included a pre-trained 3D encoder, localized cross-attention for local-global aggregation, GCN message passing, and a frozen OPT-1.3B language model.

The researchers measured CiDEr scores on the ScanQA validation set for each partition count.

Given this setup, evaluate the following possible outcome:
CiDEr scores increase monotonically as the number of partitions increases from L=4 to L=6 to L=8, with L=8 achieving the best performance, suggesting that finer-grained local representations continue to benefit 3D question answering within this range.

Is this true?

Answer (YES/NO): NO